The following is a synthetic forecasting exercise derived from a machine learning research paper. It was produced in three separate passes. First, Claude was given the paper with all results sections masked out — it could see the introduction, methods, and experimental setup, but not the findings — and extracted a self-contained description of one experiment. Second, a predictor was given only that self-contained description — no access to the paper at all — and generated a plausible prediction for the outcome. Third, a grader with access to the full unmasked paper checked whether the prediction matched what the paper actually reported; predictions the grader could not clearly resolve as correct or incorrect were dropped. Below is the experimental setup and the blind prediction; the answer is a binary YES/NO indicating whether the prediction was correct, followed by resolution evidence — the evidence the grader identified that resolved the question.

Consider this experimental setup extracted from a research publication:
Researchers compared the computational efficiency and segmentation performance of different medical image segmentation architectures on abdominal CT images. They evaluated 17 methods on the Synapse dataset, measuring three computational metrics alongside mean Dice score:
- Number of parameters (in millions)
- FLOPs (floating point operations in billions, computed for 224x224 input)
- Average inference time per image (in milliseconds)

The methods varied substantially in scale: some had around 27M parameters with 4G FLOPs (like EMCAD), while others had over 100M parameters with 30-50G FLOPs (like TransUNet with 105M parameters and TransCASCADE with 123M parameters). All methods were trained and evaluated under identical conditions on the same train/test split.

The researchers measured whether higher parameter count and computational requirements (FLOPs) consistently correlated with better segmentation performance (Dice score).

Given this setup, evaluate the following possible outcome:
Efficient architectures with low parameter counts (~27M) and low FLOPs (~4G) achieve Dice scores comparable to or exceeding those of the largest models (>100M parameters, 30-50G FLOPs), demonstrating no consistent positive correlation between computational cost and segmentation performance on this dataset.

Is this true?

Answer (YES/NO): YES